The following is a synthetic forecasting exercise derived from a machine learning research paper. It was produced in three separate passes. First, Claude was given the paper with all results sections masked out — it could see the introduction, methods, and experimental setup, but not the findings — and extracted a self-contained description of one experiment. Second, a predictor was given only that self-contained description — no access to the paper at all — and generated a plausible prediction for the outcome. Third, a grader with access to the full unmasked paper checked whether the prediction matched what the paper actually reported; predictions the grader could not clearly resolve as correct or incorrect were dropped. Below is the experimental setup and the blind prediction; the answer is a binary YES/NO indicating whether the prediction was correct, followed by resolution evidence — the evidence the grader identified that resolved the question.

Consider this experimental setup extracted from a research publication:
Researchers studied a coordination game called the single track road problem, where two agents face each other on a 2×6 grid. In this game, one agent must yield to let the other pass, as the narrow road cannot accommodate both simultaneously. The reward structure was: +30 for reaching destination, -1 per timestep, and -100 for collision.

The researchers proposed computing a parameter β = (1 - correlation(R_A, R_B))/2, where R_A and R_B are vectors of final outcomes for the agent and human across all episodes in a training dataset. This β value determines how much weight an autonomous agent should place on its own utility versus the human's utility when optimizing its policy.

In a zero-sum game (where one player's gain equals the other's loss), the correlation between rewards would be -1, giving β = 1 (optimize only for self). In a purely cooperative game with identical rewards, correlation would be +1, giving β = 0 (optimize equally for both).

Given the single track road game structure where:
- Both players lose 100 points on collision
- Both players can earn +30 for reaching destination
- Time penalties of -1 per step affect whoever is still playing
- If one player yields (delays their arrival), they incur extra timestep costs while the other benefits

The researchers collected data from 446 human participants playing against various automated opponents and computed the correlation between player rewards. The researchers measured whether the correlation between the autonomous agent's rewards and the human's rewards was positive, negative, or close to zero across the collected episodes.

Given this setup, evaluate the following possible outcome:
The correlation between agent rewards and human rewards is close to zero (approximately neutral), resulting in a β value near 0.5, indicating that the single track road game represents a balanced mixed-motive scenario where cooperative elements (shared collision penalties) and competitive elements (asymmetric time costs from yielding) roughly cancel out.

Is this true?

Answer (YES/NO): NO